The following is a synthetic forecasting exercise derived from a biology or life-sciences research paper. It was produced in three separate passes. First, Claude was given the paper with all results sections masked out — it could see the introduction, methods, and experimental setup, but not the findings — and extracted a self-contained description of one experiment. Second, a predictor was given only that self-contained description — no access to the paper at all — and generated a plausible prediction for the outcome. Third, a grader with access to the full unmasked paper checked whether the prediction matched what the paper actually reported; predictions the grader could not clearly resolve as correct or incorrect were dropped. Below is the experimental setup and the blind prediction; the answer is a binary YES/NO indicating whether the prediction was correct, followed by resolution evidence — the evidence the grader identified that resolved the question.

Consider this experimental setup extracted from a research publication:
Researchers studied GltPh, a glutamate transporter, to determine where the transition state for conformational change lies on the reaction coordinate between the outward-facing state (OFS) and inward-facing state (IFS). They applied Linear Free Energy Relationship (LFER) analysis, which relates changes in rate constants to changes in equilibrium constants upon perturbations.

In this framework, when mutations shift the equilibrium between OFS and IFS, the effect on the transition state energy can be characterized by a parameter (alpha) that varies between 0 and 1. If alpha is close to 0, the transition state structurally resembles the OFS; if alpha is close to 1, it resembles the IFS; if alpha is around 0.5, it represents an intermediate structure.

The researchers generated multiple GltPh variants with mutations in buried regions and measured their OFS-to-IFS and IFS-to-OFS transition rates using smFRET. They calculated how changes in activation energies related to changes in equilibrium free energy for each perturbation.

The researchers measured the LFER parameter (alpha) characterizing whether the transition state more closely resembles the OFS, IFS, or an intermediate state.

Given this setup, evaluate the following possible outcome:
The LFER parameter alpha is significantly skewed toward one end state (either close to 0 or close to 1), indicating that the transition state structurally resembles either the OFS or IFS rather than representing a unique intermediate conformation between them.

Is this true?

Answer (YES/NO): YES